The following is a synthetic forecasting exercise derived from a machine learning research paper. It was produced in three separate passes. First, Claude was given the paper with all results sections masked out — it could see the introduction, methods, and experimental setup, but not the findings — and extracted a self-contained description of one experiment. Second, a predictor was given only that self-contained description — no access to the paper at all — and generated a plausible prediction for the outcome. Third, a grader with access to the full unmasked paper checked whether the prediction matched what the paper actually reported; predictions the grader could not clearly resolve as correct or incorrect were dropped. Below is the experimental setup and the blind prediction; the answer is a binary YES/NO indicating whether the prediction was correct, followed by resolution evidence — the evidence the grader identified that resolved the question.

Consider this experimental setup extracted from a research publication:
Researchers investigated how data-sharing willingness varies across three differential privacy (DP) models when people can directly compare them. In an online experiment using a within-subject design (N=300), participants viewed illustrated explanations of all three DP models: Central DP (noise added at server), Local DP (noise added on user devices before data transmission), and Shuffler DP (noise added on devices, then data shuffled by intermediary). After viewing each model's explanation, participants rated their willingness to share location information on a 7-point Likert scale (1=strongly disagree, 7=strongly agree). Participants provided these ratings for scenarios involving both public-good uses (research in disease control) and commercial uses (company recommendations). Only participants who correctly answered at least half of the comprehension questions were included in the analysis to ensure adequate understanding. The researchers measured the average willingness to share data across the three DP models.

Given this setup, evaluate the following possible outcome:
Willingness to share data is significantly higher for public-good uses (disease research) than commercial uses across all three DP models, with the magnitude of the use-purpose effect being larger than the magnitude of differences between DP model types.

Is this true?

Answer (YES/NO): NO